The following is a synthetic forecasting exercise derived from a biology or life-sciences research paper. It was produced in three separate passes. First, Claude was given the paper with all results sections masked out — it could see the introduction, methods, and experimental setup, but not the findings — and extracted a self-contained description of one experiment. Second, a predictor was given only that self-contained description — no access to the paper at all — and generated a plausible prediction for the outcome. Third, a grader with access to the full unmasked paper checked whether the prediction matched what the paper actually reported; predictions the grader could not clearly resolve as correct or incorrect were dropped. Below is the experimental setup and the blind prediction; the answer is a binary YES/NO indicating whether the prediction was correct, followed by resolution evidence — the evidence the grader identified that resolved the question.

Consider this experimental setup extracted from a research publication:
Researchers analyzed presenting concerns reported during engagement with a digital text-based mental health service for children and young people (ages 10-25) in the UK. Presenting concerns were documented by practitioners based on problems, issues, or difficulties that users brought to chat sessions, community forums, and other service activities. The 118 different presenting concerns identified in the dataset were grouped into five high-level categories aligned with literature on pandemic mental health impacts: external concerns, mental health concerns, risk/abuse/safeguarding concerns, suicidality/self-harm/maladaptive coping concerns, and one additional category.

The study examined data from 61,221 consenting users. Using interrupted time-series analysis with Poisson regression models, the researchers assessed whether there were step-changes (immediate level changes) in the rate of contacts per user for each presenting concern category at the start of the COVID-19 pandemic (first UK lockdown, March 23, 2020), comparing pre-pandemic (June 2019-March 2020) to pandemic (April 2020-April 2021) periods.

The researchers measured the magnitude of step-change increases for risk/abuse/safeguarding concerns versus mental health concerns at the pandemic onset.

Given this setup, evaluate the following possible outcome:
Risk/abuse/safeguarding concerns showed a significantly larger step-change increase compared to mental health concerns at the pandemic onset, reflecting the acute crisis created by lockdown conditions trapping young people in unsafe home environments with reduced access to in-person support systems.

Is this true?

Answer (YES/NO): YES